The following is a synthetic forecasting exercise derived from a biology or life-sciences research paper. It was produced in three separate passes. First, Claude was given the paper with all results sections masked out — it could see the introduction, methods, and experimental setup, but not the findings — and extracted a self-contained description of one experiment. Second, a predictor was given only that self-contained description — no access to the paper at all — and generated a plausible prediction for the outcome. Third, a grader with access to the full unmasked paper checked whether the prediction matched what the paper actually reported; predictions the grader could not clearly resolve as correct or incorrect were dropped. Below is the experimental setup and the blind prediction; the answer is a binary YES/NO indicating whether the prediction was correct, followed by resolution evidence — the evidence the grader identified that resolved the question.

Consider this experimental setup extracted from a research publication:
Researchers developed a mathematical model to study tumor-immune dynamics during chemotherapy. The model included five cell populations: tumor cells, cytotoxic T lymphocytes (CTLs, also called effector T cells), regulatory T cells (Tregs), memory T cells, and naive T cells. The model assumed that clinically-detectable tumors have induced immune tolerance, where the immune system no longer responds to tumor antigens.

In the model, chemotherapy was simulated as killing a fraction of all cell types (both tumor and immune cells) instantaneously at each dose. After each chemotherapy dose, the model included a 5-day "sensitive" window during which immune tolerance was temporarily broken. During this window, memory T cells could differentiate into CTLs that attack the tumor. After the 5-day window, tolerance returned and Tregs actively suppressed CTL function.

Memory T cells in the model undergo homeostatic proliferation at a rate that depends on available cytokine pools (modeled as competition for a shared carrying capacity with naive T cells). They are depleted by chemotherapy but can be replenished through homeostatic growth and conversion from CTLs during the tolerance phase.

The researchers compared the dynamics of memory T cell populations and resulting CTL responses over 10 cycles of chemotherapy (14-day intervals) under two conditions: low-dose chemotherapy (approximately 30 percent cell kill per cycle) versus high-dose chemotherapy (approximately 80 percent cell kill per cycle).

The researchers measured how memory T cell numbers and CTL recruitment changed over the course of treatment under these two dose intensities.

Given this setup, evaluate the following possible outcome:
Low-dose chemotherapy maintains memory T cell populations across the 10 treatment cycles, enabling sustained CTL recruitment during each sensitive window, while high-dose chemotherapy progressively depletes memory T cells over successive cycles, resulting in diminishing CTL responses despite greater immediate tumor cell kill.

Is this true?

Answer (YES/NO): YES